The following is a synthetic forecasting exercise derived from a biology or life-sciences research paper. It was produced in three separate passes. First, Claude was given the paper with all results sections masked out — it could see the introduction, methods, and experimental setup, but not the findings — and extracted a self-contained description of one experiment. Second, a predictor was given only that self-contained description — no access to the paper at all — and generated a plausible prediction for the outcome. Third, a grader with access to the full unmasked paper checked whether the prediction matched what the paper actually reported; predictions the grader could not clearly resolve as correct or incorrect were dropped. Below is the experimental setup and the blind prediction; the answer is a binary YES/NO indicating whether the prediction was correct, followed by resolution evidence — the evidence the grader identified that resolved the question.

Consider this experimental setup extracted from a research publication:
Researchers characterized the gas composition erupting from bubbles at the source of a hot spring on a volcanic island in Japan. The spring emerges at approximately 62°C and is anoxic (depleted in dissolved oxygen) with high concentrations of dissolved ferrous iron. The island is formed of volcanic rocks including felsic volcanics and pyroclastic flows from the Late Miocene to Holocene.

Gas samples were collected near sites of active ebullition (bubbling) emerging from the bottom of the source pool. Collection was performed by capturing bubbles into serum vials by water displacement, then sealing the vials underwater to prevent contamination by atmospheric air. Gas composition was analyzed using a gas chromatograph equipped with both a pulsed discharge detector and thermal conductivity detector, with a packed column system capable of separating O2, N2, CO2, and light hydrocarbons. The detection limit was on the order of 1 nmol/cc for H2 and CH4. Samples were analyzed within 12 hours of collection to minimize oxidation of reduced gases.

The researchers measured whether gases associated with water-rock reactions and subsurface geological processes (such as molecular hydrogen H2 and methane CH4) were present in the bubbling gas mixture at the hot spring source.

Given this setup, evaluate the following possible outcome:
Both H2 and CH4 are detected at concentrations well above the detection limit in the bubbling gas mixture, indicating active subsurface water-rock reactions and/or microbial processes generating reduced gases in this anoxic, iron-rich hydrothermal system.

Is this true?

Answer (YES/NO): NO